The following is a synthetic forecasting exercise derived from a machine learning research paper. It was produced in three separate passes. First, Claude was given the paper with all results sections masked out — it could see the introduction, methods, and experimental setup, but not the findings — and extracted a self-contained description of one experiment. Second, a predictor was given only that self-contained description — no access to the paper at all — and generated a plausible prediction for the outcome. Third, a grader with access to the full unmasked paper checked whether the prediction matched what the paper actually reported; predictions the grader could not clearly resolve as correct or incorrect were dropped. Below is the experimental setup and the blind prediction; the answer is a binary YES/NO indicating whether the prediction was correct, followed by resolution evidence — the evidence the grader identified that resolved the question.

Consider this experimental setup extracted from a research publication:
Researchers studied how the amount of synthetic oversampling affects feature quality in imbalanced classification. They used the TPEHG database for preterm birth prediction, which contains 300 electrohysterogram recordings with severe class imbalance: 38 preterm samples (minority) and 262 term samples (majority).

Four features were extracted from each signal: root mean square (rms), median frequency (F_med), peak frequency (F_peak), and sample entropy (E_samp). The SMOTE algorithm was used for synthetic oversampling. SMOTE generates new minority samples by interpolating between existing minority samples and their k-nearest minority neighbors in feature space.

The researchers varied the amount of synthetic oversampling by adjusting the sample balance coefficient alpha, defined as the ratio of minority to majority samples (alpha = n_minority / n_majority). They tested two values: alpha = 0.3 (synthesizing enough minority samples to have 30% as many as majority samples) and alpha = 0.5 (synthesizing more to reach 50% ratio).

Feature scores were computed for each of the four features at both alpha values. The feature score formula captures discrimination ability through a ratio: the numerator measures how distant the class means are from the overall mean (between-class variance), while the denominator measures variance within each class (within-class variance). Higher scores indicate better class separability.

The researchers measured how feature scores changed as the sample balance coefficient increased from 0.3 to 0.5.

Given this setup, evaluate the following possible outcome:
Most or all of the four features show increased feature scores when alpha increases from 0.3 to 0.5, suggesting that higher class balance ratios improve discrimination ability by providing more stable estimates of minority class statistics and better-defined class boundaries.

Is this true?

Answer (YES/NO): NO